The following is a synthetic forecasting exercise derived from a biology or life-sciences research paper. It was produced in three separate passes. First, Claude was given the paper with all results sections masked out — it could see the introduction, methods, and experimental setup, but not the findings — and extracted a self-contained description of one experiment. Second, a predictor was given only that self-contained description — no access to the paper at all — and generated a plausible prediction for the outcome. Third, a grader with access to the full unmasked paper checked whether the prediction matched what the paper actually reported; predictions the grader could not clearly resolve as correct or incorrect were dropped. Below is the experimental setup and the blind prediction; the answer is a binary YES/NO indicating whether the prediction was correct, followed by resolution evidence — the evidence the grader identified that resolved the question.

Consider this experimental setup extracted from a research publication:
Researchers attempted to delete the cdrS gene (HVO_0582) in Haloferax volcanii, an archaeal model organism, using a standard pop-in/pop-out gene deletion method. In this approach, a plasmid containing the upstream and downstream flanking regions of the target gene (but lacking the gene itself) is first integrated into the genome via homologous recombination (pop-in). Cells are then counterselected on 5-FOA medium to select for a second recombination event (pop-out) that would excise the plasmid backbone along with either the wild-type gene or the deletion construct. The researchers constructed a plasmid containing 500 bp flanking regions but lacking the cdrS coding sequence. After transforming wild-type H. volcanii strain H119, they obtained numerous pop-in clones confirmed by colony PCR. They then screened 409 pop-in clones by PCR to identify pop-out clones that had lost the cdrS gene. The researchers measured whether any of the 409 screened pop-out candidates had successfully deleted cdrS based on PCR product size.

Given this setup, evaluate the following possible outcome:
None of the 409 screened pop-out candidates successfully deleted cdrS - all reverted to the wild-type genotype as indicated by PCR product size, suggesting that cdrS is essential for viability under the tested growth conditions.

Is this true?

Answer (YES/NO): YES